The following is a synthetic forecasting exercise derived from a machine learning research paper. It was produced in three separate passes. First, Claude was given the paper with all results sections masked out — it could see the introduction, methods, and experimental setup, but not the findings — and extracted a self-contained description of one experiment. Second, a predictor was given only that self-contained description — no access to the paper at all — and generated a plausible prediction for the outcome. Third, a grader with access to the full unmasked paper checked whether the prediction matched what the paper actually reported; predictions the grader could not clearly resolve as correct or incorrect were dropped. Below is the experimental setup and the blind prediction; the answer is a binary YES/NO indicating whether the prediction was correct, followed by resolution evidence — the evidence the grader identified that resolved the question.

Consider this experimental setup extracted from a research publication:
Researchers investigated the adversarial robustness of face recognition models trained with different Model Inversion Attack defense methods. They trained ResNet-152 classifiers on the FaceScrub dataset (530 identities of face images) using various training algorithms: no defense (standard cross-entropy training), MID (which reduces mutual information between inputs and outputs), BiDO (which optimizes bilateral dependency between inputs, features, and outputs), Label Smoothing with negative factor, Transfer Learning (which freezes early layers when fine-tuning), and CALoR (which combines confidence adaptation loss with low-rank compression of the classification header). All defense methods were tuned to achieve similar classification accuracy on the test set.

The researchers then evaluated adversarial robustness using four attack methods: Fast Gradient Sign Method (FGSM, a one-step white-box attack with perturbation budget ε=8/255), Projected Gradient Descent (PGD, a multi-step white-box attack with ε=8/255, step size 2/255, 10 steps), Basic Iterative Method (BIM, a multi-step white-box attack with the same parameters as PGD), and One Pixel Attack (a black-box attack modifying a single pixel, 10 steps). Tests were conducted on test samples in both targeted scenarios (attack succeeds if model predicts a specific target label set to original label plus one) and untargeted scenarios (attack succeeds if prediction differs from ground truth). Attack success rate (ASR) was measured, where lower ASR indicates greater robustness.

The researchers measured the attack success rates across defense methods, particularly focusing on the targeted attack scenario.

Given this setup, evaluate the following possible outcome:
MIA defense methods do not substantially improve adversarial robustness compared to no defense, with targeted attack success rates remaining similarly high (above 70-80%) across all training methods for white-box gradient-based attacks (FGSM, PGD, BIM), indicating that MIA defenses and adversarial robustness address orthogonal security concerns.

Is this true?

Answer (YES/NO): NO